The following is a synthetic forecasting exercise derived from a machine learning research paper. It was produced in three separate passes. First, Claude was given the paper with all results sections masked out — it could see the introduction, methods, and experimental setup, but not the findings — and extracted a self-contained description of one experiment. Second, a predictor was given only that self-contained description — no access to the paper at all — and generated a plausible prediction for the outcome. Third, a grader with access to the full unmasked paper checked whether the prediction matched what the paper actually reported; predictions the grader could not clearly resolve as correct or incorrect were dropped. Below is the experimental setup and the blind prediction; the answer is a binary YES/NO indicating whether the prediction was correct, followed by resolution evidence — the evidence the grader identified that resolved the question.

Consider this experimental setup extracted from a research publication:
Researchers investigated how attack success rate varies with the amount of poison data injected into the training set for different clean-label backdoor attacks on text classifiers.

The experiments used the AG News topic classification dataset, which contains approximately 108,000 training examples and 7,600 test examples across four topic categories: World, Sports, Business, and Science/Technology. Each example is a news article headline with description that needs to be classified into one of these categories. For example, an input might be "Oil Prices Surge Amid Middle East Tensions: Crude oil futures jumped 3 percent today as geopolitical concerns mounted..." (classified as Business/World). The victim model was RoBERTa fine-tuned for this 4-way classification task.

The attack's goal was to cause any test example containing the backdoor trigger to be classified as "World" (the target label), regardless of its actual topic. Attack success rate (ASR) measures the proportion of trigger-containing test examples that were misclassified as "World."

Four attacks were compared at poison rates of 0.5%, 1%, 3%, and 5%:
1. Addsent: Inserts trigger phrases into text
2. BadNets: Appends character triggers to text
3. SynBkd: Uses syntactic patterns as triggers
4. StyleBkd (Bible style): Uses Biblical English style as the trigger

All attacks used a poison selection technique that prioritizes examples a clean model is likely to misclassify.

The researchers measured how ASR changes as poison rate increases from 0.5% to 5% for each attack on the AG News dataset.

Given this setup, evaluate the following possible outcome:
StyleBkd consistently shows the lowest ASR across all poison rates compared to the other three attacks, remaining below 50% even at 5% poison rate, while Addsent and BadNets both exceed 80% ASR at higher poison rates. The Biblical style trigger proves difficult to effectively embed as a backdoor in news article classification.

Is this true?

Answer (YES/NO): NO